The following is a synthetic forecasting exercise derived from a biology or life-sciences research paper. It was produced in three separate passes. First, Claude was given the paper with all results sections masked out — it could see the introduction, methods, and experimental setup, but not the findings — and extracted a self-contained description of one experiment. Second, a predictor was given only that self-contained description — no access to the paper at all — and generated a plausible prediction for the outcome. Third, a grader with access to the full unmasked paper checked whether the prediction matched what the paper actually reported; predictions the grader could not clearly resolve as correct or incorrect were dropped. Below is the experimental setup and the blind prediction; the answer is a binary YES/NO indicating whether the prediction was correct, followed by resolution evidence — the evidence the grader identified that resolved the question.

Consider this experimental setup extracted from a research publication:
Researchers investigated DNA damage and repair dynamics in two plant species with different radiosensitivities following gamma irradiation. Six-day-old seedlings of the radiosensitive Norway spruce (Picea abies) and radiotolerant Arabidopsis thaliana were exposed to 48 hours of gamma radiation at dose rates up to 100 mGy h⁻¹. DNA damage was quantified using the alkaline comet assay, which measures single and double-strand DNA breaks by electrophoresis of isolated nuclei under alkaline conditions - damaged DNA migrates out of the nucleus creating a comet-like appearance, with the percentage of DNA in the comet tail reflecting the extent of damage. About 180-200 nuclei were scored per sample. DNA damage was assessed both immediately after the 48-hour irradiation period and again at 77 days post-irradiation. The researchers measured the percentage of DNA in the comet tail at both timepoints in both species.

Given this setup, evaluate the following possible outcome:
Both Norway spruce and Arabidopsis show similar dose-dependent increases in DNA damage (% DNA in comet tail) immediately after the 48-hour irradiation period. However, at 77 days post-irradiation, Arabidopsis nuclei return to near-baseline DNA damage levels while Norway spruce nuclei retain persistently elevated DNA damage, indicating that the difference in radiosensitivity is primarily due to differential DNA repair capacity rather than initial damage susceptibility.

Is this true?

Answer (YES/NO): NO